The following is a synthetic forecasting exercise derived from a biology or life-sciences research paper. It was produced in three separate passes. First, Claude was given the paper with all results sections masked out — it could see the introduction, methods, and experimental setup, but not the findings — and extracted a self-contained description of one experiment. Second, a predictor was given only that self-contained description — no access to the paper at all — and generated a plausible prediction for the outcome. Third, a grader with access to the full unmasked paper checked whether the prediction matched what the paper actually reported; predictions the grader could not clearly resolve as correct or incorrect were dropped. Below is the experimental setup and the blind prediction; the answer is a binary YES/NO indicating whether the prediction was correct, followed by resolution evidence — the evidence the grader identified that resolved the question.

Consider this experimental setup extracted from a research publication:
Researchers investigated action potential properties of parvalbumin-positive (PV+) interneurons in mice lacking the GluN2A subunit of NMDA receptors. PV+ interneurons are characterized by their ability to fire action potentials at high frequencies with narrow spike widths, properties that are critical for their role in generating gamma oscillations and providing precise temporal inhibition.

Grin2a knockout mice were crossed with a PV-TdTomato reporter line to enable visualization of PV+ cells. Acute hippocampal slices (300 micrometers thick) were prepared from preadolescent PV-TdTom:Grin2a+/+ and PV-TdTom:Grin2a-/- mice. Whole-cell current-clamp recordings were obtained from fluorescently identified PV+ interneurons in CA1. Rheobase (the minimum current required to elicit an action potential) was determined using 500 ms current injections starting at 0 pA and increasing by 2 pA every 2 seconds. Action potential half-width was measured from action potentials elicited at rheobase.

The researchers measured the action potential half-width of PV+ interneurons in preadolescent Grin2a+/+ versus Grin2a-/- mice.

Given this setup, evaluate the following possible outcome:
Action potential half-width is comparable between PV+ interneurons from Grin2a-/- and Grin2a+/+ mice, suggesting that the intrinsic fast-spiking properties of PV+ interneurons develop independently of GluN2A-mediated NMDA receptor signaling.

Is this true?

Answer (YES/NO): NO